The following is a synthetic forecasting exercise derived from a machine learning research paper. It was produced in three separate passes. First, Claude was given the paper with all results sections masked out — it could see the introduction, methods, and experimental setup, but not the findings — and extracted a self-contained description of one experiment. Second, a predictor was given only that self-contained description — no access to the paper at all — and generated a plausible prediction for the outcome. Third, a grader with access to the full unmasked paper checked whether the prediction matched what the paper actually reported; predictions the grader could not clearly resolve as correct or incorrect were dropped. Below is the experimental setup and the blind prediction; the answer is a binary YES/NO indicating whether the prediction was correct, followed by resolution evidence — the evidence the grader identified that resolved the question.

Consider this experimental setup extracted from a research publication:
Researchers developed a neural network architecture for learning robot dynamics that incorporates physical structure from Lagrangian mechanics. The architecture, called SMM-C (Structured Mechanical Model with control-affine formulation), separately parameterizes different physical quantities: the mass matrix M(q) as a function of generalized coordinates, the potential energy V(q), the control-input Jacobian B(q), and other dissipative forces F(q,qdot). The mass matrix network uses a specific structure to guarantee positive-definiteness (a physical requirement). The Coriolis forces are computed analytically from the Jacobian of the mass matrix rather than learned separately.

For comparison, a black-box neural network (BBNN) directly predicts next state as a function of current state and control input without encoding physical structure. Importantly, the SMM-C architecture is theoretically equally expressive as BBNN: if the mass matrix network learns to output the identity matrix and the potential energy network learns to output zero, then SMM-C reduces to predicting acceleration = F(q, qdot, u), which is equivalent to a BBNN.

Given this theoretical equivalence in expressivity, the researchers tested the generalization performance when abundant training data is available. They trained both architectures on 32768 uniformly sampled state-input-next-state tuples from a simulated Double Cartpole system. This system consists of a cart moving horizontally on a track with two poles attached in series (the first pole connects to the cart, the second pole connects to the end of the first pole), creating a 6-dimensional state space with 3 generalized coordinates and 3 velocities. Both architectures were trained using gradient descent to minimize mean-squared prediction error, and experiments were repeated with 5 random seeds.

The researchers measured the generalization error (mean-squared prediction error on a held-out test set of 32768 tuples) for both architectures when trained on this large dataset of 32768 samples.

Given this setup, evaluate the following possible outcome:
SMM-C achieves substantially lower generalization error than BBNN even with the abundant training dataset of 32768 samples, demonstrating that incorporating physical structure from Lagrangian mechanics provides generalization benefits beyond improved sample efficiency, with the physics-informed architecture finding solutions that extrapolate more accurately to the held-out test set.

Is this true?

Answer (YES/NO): YES